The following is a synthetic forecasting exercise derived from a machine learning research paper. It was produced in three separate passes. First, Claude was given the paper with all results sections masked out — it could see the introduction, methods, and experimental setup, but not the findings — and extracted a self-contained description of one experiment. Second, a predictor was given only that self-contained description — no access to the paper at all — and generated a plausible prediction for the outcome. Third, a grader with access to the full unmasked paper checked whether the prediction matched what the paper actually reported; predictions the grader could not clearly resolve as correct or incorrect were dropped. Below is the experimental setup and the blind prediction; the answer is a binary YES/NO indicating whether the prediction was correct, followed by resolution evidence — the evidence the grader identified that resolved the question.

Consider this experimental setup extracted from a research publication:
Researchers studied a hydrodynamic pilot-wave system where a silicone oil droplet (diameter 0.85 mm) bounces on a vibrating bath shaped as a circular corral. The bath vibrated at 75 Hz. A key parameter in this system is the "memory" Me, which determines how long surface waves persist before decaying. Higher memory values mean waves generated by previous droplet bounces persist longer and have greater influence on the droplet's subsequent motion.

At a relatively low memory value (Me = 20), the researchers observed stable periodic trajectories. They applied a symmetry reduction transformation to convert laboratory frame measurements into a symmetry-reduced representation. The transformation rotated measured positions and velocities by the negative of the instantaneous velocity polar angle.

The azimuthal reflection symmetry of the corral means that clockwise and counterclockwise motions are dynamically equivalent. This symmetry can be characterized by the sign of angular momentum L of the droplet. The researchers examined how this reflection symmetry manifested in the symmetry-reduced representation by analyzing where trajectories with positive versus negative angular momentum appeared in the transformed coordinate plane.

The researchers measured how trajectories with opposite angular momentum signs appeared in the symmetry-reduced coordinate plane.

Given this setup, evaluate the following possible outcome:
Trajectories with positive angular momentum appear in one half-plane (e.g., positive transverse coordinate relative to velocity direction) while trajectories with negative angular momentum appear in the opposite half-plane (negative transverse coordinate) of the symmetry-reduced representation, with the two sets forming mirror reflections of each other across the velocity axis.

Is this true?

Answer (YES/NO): YES